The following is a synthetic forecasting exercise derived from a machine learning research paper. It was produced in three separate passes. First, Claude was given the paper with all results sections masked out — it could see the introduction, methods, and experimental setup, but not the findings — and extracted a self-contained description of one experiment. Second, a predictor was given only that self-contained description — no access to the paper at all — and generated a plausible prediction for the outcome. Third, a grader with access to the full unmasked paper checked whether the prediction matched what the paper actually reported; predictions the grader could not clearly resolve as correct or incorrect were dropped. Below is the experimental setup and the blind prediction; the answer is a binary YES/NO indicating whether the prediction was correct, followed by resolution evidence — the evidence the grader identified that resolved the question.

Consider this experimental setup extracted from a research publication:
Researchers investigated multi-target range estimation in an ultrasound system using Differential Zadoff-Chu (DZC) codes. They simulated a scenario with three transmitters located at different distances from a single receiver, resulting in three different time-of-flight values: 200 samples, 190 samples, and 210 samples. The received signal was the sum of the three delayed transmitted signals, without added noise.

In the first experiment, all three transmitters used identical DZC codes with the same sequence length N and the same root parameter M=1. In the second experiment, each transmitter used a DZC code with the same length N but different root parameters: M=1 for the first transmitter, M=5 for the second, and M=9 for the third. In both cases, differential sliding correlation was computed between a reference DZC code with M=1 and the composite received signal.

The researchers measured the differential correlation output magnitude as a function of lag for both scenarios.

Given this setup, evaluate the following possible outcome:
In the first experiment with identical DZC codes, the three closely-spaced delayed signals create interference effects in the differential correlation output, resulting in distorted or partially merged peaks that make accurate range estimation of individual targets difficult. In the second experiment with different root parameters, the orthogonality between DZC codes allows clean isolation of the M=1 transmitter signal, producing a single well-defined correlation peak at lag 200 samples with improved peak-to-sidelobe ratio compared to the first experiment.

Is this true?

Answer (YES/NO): NO